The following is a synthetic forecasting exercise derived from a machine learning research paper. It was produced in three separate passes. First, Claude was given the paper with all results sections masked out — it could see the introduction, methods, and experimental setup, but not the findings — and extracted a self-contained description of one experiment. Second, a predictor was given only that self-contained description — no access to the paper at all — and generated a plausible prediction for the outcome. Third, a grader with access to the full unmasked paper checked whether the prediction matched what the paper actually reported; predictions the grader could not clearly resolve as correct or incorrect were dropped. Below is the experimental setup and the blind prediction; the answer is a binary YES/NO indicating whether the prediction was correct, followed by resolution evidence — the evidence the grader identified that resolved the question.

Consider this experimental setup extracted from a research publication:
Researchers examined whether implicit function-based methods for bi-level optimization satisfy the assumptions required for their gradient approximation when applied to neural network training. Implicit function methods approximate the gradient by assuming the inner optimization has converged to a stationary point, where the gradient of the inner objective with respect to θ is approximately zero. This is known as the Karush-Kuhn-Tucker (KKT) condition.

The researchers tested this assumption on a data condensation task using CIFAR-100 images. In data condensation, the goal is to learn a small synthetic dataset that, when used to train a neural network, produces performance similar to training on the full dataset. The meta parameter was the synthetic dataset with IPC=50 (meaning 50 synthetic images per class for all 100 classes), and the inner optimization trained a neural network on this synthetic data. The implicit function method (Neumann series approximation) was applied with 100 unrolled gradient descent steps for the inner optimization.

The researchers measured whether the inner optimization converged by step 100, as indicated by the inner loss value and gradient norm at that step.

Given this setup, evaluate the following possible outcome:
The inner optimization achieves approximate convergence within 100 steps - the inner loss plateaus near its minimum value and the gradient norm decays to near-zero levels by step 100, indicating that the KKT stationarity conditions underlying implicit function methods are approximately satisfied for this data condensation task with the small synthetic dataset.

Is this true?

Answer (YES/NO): NO